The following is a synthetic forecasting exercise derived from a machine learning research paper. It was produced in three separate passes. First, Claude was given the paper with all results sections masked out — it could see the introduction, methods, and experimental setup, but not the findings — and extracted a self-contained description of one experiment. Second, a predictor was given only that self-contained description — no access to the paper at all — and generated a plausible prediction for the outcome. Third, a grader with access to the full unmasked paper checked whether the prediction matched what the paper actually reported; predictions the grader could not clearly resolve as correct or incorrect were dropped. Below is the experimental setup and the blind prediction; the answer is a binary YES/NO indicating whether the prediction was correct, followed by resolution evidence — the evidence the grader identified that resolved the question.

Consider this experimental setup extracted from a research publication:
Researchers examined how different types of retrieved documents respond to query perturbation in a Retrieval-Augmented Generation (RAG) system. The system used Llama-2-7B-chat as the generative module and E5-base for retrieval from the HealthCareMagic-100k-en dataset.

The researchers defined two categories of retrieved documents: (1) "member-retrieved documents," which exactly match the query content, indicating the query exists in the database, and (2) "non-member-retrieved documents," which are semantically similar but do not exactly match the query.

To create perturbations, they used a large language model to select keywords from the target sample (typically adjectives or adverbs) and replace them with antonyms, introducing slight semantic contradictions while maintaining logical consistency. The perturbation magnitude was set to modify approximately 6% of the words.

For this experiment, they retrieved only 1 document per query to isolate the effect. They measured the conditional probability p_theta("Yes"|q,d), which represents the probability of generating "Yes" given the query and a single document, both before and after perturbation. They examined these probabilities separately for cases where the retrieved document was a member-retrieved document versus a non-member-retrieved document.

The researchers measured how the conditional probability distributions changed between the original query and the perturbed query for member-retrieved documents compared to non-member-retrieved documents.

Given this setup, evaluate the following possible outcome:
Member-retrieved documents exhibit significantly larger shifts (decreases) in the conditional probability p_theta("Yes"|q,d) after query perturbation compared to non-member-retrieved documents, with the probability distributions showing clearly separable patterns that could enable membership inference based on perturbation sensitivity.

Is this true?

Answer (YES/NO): YES